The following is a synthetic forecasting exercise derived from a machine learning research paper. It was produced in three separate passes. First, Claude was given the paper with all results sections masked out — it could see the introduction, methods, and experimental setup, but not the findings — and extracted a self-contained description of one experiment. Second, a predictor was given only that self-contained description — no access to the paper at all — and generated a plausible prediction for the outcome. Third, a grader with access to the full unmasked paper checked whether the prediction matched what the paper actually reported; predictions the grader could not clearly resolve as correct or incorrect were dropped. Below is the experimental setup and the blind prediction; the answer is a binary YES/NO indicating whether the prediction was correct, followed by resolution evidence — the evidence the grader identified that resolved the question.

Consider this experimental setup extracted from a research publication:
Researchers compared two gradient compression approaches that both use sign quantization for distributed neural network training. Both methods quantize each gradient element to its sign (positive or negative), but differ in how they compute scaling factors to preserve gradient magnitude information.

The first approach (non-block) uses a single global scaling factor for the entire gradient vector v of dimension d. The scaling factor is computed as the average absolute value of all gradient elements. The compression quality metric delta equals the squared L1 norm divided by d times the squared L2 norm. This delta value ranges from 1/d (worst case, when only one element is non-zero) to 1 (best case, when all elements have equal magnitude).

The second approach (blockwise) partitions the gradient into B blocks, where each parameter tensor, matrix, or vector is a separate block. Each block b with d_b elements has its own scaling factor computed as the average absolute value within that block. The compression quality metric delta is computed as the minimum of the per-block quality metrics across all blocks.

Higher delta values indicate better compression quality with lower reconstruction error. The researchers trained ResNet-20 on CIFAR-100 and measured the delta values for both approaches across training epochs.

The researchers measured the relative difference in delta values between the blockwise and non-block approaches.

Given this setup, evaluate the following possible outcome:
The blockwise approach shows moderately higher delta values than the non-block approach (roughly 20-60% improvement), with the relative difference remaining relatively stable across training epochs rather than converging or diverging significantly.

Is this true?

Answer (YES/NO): NO